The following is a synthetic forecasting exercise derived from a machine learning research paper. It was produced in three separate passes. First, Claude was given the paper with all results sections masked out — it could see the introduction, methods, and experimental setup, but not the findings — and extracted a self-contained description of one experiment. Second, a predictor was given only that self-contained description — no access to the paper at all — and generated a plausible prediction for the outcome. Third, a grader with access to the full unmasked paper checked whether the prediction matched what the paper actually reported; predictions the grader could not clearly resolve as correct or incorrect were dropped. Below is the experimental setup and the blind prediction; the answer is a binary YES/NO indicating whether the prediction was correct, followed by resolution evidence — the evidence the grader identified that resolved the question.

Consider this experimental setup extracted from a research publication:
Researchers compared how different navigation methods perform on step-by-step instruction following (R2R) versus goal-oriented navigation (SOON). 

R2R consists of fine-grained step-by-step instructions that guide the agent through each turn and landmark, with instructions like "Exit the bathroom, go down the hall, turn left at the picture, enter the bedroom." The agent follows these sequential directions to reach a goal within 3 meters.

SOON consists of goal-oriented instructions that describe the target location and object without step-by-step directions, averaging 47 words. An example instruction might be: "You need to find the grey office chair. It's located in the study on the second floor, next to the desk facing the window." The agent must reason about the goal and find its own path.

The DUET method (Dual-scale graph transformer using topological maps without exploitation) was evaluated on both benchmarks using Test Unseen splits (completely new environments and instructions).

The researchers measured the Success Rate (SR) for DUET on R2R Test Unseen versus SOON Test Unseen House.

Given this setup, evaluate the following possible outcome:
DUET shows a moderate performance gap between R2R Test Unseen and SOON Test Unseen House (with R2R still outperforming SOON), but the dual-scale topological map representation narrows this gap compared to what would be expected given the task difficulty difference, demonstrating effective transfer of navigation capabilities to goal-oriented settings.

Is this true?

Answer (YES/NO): NO